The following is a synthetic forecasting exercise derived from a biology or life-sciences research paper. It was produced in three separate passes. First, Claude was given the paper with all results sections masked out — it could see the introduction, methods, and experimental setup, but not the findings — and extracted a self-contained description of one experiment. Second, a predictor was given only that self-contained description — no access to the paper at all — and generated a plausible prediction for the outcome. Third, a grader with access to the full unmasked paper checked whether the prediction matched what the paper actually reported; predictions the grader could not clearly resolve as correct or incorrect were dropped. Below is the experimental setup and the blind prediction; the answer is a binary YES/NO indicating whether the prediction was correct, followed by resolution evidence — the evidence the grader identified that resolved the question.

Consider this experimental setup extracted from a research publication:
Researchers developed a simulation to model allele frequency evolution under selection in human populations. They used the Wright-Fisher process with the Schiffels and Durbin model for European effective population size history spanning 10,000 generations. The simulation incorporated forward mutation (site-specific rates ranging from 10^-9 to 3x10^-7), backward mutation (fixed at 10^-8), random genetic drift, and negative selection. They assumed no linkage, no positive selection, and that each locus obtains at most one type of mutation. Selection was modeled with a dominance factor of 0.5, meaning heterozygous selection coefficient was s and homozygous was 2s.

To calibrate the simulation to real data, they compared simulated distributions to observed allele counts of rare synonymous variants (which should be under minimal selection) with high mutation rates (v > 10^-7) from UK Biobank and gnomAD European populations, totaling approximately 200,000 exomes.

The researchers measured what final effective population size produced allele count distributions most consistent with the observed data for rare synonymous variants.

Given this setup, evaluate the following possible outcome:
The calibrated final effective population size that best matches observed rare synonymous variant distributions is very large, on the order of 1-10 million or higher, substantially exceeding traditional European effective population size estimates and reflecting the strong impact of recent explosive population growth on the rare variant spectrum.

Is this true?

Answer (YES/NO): YES